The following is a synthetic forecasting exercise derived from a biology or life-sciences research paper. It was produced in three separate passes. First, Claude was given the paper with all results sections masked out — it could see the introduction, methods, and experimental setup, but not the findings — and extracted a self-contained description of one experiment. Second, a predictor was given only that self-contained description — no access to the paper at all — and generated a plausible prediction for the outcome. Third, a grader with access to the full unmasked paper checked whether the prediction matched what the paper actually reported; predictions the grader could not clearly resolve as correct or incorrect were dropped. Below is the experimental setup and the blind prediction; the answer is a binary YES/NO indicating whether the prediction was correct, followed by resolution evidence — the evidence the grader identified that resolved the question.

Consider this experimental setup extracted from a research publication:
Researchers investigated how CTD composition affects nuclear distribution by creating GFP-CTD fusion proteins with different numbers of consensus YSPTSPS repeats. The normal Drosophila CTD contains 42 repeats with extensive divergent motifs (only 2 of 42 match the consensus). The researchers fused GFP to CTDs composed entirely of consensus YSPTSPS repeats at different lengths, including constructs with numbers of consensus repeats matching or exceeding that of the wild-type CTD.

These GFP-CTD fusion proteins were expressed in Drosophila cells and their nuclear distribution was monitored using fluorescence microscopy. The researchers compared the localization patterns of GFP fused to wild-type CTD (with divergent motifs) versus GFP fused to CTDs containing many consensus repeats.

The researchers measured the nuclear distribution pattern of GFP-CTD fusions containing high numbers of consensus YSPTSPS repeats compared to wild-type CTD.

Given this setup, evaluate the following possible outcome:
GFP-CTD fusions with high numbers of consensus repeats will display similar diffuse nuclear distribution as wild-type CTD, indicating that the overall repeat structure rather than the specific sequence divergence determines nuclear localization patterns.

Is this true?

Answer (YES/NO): NO